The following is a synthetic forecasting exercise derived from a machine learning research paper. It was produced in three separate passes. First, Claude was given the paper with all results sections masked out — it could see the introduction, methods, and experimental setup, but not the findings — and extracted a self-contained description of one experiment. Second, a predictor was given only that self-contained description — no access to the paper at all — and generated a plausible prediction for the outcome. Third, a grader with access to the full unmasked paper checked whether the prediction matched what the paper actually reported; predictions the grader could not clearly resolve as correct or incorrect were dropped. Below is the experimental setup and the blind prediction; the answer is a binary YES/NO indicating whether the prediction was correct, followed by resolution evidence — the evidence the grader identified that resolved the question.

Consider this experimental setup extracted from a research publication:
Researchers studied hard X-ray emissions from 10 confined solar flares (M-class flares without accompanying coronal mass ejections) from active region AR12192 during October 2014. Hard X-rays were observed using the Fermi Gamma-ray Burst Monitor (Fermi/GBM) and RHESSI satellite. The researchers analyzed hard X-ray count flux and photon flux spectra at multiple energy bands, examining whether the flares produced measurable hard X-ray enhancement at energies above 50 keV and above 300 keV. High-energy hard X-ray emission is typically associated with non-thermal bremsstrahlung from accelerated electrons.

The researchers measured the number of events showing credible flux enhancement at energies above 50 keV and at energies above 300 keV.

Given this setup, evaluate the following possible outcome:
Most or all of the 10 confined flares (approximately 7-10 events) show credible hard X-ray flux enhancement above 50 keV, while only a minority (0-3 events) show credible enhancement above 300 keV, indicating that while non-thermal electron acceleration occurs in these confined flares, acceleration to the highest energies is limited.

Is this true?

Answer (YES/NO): NO